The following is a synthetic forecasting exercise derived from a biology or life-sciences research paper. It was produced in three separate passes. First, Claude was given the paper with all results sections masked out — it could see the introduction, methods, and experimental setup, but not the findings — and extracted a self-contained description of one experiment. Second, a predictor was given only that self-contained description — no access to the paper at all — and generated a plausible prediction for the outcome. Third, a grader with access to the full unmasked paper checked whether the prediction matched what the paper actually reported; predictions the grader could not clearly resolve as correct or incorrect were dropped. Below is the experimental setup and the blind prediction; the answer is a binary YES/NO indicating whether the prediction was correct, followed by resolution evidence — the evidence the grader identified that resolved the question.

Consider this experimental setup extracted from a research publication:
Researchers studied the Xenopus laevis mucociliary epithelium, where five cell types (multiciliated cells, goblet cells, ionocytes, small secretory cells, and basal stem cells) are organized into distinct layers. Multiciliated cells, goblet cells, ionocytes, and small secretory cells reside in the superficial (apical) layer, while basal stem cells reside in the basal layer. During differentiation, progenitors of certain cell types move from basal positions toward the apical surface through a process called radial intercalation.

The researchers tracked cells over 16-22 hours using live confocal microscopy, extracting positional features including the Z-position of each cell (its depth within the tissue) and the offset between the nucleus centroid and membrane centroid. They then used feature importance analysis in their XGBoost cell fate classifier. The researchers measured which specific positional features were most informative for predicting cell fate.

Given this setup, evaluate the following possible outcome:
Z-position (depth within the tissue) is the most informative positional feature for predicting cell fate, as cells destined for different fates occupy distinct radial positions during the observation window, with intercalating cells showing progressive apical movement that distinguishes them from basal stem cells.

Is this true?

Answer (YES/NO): YES